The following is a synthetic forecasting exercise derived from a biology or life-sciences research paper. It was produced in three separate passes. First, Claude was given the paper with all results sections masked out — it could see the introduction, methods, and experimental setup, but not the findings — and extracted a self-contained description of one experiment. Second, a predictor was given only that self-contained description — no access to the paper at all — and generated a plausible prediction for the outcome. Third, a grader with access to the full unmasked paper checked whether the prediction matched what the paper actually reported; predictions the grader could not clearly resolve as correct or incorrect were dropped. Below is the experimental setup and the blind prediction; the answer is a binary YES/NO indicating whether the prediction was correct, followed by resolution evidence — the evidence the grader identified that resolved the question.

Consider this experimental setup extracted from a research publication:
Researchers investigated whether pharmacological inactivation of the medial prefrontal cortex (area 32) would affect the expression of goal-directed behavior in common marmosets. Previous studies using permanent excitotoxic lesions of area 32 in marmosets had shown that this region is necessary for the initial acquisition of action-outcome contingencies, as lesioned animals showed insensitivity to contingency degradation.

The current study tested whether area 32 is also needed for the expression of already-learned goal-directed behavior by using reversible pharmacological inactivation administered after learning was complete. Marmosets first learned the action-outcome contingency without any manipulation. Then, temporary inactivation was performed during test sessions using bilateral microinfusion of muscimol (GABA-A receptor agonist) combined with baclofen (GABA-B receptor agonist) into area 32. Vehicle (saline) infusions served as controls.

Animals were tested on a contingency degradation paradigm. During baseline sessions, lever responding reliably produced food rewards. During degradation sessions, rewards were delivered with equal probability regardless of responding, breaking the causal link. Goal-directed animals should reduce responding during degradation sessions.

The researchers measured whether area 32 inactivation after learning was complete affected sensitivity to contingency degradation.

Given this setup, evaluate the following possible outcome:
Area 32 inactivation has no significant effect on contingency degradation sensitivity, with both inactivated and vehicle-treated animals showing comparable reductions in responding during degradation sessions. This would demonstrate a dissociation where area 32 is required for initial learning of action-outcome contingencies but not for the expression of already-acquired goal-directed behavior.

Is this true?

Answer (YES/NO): YES